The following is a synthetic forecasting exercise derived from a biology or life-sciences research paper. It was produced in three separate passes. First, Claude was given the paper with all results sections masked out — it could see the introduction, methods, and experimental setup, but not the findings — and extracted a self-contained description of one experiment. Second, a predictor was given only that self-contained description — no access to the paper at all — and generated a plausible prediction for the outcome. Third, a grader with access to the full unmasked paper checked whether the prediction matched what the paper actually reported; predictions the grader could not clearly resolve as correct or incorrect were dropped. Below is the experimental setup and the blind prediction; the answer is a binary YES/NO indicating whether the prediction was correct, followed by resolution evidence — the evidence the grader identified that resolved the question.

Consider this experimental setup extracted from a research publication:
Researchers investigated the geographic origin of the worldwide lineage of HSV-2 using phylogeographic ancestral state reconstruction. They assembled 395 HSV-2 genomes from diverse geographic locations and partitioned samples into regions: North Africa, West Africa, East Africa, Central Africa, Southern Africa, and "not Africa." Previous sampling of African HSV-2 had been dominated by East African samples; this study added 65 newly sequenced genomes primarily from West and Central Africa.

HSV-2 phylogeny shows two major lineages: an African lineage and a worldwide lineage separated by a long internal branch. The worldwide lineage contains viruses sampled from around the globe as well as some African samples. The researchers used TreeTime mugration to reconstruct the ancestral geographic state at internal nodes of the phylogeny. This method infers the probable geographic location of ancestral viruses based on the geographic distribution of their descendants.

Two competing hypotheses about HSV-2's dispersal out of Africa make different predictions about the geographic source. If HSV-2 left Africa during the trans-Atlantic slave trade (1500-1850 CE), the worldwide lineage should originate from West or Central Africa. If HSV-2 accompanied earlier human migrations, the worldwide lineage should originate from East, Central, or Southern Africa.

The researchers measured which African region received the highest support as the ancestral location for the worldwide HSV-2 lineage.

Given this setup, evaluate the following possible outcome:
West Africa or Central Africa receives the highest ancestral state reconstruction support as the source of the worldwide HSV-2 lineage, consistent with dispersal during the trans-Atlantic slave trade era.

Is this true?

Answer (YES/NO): NO